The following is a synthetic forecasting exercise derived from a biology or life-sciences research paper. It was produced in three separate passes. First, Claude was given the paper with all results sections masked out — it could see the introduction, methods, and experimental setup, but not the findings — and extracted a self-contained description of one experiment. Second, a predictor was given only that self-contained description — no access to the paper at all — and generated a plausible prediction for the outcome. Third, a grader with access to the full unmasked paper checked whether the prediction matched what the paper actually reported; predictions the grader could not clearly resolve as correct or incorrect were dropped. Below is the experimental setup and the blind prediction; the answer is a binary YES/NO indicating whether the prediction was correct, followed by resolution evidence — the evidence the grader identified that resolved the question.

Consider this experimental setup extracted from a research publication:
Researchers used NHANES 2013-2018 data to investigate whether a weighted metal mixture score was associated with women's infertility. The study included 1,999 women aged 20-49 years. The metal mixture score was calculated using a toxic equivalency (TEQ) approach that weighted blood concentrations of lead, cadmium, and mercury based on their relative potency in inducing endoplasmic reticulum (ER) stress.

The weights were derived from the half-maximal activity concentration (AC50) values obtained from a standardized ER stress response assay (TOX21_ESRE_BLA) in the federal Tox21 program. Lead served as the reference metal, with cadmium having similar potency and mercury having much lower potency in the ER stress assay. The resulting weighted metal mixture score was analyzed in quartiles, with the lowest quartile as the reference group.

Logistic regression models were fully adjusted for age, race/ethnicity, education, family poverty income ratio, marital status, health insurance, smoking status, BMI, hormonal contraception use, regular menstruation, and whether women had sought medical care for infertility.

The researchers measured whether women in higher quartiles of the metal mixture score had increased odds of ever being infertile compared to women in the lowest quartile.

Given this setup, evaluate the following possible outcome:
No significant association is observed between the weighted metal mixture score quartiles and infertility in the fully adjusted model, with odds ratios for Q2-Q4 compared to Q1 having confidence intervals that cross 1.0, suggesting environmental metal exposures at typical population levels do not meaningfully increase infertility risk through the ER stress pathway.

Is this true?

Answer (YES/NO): YES